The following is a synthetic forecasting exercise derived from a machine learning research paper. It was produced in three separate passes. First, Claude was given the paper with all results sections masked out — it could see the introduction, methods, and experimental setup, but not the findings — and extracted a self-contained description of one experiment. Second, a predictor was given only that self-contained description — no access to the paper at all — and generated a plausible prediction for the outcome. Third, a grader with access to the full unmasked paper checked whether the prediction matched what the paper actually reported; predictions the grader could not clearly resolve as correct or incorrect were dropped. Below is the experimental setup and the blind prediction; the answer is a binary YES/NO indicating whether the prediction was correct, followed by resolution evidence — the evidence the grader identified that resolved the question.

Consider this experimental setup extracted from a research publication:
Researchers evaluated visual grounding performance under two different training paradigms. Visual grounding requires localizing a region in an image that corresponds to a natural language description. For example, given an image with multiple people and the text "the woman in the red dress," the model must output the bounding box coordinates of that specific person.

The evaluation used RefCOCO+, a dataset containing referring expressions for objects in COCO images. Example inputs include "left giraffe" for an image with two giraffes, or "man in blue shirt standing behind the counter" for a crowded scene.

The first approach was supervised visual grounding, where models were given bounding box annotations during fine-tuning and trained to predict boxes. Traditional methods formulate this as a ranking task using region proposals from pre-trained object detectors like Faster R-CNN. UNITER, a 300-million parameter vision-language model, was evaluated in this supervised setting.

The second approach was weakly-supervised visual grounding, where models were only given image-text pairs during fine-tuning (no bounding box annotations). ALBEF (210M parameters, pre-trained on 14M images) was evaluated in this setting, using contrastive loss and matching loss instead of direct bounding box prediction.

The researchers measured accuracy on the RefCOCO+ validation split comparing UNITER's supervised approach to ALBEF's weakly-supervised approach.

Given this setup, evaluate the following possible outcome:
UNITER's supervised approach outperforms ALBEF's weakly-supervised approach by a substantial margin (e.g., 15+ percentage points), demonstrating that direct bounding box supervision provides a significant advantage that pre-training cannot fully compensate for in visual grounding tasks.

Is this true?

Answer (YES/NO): YES